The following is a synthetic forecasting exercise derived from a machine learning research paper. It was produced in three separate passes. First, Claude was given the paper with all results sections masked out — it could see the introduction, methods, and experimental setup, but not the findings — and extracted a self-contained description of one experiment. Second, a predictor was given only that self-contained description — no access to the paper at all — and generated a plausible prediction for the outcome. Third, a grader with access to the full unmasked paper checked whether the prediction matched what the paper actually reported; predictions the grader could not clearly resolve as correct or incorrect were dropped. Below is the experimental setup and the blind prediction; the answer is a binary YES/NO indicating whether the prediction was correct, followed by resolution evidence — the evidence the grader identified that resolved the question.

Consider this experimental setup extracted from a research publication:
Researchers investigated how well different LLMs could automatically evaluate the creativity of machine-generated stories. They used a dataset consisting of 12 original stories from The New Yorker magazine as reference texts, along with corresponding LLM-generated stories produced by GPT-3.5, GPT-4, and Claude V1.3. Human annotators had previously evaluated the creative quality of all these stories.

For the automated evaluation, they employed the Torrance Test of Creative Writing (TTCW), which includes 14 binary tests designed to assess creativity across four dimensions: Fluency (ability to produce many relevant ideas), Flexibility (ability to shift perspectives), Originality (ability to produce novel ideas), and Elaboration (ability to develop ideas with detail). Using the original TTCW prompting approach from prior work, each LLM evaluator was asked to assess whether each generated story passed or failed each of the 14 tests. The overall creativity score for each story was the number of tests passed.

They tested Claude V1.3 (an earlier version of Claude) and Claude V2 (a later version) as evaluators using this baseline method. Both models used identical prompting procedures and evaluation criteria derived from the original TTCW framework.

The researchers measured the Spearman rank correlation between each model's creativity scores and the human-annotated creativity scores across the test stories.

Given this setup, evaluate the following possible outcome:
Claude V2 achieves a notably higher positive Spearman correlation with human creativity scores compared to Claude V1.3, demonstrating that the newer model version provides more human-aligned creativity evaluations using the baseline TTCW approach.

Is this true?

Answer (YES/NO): NO